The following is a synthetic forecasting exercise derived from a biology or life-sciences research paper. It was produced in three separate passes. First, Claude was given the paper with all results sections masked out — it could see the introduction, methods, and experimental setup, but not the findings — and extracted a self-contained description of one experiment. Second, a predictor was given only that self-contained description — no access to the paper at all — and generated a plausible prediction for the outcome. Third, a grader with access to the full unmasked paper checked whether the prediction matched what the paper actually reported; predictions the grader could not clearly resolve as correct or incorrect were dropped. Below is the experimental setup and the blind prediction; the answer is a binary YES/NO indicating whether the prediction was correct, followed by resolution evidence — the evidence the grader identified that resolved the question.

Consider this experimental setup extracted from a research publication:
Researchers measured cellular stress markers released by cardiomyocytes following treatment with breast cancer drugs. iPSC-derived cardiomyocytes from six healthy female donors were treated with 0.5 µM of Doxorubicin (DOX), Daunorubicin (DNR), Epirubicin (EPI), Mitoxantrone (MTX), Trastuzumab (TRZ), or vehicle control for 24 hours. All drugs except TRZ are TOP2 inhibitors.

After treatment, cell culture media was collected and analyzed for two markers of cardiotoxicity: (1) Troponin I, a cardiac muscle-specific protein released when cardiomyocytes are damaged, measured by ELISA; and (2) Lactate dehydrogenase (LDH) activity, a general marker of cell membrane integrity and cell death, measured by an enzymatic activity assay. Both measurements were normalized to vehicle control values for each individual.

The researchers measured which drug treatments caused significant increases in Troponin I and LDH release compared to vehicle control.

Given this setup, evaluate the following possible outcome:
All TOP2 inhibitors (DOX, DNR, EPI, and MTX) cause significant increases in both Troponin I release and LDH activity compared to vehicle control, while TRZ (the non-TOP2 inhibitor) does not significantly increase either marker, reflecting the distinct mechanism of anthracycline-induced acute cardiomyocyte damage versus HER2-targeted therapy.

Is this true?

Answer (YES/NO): NO